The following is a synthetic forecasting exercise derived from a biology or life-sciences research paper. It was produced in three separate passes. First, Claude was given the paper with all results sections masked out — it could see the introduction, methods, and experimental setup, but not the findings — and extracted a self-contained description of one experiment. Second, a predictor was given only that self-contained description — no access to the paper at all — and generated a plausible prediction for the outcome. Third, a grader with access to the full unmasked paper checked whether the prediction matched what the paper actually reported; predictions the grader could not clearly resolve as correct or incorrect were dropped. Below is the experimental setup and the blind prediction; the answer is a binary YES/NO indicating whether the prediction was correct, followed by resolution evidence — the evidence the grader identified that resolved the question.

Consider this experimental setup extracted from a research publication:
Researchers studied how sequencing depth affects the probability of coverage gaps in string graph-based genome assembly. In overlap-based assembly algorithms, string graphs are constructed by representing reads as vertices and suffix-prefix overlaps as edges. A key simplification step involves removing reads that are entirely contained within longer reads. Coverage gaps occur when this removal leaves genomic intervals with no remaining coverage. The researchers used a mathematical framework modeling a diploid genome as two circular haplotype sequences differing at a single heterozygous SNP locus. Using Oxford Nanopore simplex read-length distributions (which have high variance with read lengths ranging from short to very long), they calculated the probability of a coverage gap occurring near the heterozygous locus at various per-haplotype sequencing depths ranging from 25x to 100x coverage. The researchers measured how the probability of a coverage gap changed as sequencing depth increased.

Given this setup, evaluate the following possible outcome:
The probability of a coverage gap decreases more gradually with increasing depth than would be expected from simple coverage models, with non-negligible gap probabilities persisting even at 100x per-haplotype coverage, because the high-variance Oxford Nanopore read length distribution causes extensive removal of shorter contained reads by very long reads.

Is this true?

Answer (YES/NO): NO